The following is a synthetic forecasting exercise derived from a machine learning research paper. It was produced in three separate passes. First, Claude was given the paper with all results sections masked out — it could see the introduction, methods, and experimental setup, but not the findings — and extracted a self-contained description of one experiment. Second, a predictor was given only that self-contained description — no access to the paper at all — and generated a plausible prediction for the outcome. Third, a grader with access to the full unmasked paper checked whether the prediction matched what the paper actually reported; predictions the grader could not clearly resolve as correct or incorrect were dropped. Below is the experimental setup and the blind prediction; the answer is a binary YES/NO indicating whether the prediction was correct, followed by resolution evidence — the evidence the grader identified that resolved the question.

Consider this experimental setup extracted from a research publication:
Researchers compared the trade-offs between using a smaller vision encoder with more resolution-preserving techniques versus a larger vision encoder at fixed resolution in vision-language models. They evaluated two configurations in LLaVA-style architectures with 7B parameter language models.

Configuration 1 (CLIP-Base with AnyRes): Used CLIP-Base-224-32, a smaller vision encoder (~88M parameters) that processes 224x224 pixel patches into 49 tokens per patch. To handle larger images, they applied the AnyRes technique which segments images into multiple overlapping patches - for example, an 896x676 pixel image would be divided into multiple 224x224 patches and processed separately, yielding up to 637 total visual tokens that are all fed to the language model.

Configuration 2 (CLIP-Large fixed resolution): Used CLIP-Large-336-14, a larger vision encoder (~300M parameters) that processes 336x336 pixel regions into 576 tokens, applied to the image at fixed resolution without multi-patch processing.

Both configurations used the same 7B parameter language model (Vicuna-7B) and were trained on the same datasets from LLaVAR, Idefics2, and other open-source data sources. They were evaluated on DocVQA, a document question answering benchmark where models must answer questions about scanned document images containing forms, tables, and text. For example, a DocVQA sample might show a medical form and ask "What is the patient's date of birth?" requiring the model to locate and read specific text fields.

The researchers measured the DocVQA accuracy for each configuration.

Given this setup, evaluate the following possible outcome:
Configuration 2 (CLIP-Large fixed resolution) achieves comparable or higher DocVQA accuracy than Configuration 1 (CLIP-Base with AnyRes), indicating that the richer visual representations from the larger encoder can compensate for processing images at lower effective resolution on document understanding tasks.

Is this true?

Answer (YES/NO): YES